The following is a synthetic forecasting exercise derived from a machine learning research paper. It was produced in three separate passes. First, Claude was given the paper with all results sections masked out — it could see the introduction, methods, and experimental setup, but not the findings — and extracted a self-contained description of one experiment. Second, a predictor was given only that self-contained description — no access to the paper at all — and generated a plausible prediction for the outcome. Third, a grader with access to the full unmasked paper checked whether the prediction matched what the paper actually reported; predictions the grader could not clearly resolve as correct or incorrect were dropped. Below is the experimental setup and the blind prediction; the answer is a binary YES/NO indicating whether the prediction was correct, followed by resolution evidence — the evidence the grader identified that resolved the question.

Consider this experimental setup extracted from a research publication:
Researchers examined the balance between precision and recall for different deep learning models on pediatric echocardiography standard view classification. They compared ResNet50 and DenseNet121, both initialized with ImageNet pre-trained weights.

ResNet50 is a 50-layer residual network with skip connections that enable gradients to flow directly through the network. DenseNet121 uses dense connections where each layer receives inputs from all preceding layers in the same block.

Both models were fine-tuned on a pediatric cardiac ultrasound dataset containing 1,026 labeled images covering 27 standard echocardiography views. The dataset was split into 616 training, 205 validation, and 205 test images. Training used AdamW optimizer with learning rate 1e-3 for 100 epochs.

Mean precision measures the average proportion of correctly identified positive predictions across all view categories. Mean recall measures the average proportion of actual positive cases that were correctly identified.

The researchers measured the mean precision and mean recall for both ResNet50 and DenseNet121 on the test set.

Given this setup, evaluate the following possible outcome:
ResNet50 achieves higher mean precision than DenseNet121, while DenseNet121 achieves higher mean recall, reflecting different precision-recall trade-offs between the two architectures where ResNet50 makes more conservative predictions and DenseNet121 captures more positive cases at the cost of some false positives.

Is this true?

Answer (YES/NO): NO